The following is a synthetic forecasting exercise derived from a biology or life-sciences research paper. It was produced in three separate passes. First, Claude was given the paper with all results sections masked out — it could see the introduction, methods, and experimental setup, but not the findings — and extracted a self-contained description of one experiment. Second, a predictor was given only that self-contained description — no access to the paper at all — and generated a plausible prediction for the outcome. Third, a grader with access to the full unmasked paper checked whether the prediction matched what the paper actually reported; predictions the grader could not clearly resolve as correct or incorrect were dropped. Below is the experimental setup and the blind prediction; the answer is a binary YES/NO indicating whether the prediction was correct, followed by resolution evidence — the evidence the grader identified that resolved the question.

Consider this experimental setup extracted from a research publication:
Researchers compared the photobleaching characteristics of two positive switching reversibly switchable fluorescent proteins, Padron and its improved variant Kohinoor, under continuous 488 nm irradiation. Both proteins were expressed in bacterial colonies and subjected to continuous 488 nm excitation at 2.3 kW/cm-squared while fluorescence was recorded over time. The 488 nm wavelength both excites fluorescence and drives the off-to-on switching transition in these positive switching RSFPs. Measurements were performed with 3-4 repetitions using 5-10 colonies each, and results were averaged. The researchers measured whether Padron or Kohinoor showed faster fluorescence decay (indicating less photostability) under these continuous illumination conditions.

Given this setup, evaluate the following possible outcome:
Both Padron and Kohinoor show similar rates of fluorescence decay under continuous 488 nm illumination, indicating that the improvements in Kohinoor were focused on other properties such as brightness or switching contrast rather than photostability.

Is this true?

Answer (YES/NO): NO